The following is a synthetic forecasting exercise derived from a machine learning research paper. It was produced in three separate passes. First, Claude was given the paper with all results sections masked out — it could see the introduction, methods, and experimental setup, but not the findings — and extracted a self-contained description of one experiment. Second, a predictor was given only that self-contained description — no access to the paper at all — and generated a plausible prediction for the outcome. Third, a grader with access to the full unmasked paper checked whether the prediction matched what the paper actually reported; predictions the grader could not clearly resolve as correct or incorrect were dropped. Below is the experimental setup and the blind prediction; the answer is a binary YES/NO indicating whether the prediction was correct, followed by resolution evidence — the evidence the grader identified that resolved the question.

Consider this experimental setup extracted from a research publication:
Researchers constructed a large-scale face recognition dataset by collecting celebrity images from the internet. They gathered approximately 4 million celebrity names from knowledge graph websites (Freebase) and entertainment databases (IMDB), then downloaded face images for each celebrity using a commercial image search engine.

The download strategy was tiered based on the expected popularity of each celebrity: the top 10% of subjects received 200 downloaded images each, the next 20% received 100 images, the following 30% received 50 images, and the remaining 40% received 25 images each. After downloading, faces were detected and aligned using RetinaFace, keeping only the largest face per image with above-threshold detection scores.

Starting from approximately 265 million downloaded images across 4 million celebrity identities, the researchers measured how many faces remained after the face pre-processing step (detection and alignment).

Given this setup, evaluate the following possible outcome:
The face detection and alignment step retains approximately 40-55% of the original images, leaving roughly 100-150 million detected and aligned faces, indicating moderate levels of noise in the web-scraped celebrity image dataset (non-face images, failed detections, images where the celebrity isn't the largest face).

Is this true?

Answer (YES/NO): NO